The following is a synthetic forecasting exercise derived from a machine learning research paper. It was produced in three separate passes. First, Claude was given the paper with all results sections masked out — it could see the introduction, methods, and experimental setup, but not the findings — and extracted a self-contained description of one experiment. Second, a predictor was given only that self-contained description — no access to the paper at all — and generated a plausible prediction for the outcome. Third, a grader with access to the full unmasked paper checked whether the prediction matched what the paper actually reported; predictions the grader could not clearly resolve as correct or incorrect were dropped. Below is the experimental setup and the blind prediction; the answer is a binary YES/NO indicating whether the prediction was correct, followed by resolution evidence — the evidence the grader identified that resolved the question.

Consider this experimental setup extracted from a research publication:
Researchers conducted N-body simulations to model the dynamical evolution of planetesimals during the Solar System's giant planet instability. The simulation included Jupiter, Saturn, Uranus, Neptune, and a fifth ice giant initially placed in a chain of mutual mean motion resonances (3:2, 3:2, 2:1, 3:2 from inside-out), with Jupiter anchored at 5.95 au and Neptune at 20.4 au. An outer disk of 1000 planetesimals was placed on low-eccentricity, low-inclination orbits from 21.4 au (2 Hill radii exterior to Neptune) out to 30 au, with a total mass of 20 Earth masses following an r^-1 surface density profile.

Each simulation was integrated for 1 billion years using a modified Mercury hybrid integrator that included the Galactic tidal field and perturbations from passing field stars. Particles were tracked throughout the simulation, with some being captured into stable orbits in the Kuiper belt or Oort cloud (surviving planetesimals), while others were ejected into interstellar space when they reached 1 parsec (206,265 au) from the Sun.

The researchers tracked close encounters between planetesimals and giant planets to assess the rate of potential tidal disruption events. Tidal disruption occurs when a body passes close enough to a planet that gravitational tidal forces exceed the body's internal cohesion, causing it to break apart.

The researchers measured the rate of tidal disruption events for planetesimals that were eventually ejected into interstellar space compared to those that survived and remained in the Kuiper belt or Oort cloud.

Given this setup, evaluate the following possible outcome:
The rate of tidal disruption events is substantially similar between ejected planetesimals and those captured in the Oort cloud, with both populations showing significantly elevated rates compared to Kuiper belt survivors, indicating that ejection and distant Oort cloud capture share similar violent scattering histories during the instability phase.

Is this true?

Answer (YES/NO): NO